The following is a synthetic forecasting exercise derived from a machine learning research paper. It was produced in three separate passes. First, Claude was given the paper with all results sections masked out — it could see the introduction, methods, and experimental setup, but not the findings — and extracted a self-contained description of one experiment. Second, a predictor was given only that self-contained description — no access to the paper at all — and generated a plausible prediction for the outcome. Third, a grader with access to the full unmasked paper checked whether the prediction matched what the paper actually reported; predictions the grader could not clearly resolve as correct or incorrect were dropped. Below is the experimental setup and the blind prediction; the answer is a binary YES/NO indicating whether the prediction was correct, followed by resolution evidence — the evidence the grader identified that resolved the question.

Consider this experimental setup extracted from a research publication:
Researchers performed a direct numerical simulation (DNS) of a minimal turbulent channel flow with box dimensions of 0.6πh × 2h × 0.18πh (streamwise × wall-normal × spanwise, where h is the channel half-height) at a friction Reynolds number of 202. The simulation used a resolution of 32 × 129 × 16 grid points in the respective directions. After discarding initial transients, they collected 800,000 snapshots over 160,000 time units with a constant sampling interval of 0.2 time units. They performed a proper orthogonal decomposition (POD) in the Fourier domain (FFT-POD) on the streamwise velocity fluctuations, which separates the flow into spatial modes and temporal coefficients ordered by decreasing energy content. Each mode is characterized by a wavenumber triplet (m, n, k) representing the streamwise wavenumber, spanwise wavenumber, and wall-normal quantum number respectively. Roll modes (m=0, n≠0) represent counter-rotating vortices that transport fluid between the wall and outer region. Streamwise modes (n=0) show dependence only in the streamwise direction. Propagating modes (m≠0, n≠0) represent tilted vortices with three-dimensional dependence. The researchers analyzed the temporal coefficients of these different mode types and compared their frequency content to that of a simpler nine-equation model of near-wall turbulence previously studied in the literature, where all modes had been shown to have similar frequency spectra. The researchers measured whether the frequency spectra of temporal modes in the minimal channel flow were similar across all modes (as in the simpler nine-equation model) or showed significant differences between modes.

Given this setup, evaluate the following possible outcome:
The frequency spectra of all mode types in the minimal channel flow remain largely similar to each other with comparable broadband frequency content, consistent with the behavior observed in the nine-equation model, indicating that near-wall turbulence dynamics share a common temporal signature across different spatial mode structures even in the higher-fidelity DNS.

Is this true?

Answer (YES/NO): NO